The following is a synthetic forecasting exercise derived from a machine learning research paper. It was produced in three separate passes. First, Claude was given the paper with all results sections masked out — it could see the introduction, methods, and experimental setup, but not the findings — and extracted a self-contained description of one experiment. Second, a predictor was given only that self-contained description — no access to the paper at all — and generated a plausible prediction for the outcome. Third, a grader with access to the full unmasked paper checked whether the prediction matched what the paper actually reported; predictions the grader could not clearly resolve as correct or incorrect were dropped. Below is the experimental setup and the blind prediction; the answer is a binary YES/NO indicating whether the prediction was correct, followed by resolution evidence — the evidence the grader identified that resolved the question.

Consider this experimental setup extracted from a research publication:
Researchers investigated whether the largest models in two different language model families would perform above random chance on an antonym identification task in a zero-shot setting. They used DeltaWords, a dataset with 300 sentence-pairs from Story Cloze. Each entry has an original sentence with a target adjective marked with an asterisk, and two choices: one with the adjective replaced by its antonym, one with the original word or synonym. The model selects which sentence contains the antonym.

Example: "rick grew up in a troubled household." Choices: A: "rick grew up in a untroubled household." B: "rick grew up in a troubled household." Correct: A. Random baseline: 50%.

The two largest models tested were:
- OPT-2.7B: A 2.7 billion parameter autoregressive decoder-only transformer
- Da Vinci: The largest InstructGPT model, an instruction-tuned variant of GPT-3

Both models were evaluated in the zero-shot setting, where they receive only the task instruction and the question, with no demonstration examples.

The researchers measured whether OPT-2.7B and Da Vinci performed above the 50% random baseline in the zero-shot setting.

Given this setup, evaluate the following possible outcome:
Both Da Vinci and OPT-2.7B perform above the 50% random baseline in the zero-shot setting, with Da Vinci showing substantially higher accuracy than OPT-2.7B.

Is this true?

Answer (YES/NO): NO